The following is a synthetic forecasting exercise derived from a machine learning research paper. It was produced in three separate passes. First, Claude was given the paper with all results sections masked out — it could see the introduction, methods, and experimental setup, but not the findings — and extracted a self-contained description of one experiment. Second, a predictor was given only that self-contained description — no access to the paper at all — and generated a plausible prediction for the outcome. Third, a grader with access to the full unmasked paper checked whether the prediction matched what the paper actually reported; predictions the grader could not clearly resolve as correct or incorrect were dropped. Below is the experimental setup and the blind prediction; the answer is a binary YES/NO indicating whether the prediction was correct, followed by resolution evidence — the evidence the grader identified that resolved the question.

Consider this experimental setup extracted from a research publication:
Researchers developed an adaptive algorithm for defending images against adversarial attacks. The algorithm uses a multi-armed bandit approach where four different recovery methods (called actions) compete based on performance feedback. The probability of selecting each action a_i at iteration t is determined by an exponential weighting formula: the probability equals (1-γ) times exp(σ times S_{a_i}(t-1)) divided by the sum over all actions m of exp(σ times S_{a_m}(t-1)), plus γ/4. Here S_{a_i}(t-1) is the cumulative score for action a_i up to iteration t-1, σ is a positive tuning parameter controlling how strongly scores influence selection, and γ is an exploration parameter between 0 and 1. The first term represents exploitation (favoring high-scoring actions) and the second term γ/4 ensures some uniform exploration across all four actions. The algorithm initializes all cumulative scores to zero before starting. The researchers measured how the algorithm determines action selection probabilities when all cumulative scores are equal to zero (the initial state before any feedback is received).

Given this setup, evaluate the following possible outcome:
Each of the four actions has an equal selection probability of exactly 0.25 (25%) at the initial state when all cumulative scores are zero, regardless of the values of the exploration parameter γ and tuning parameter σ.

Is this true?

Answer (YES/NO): YES